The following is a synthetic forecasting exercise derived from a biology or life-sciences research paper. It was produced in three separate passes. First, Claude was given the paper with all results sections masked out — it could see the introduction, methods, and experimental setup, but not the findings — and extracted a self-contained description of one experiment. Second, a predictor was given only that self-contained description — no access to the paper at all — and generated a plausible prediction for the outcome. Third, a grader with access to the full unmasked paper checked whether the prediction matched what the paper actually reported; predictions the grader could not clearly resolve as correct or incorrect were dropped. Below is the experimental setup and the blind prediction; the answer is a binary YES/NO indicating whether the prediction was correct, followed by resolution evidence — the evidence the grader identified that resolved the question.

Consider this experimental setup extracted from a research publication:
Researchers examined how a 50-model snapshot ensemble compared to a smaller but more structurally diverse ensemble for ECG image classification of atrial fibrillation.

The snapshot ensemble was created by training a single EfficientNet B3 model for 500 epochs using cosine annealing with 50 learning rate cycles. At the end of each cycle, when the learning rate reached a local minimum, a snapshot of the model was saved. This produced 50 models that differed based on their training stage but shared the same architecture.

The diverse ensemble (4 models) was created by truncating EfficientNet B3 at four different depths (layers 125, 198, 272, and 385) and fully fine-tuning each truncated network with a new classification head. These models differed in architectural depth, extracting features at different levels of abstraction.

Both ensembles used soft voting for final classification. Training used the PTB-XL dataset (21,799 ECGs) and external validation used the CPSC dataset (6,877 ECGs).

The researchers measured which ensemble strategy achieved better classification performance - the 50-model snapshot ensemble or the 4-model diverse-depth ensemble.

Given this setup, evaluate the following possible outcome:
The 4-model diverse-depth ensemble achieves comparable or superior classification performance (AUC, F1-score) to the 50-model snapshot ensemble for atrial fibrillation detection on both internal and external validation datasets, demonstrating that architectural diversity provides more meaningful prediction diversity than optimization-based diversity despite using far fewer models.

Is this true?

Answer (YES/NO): YES